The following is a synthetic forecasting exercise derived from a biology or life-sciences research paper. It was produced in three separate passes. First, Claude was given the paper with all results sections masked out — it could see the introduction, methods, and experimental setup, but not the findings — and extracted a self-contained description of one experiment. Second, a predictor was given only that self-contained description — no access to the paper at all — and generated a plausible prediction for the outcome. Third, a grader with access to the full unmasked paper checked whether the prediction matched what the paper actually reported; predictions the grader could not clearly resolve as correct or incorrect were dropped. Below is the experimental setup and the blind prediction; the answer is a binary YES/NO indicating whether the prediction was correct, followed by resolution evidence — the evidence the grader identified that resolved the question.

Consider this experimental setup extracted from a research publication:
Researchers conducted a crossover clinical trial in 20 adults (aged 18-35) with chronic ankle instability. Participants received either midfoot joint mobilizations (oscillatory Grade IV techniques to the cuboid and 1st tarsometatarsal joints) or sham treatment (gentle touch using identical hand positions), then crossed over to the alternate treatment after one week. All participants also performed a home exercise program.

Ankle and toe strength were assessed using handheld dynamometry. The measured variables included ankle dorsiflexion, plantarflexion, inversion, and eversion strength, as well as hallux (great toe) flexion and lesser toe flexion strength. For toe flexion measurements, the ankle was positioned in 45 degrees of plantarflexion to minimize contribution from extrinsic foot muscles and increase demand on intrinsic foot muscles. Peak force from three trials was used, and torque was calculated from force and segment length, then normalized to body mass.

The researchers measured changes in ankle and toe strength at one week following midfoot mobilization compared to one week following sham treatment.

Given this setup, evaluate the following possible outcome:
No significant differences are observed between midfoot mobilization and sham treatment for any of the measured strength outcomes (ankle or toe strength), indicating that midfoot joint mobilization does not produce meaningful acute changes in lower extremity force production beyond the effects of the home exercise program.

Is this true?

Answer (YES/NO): YES